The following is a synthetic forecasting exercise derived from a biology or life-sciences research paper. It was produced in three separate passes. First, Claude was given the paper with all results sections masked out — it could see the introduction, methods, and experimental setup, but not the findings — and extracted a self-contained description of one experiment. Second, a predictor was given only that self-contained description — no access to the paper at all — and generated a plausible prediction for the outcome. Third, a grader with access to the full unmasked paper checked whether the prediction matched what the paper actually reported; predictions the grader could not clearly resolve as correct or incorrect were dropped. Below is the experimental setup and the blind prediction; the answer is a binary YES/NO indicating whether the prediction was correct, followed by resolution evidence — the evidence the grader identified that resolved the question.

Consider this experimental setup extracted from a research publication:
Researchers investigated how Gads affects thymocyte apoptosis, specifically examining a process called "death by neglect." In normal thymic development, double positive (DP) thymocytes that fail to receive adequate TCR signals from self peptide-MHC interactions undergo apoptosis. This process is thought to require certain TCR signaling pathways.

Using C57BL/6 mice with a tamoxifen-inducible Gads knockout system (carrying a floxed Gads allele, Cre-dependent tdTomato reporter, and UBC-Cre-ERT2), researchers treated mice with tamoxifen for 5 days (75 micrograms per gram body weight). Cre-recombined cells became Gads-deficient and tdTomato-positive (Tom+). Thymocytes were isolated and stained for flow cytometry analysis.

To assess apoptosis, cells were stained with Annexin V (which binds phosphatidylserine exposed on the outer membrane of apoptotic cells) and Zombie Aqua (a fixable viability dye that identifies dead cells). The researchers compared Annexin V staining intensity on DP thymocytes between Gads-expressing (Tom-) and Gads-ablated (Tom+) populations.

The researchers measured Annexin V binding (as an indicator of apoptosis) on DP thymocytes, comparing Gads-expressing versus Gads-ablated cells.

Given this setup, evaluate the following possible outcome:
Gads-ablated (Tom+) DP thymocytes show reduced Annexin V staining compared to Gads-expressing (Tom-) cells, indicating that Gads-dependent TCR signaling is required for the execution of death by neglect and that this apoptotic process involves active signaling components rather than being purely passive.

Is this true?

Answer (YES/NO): YES